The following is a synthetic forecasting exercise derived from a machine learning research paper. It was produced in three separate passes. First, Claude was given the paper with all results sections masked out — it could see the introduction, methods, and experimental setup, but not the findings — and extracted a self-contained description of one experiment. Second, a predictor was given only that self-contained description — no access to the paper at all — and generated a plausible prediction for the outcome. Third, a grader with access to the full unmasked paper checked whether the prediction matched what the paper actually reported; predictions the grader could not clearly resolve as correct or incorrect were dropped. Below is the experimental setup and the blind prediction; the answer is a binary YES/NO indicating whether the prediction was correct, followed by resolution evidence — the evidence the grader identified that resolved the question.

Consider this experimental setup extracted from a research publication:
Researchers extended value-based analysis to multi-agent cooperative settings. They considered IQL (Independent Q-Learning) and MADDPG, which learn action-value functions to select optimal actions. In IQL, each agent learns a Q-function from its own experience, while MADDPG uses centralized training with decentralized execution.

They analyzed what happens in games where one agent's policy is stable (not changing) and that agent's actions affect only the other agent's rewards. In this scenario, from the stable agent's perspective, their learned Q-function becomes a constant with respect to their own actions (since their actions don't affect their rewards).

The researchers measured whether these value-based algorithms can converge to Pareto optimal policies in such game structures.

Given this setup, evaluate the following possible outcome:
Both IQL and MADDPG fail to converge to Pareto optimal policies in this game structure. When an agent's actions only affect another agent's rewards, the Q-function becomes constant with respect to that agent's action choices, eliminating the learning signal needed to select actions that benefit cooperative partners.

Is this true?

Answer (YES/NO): YES